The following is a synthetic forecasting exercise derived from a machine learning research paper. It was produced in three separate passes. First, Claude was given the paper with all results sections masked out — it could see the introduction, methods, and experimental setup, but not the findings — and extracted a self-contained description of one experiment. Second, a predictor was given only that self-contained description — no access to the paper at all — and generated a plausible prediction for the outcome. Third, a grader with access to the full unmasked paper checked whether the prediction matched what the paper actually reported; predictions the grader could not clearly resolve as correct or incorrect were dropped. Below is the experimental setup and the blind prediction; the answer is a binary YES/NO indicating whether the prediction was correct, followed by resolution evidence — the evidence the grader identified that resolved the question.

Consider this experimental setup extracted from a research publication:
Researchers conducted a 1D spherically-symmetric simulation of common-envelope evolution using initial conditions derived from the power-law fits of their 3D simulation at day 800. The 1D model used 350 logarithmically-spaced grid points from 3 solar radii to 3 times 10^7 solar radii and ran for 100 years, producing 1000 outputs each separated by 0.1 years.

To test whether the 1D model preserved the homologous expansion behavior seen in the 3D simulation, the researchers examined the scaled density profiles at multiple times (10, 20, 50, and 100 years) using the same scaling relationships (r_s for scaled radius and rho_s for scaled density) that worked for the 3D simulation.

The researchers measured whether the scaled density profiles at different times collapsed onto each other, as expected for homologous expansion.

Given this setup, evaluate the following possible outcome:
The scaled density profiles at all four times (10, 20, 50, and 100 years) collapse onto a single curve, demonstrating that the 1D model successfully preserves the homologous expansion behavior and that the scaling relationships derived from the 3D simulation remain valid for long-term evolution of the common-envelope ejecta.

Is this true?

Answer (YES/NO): NO